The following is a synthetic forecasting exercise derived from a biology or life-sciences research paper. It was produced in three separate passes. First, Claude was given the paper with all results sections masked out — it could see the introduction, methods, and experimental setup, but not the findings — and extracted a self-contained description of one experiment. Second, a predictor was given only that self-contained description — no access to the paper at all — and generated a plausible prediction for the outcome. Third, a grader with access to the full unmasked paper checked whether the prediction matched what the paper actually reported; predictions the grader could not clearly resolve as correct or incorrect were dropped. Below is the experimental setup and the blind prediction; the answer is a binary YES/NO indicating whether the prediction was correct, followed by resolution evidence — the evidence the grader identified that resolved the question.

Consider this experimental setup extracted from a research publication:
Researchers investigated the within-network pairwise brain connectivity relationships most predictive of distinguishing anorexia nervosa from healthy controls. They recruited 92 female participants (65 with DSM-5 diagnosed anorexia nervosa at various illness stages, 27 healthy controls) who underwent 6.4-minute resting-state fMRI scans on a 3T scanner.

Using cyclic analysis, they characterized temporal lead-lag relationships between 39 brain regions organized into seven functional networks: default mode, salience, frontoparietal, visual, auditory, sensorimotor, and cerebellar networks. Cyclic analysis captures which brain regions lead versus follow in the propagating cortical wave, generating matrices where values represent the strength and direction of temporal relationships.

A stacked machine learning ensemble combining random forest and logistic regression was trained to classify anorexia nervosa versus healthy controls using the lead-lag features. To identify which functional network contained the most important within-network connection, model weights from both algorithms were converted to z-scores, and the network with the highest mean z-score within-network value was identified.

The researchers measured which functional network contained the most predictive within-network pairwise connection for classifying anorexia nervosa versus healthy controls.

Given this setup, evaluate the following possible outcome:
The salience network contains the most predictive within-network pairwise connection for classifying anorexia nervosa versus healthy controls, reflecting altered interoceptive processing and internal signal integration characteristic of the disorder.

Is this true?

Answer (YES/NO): NO